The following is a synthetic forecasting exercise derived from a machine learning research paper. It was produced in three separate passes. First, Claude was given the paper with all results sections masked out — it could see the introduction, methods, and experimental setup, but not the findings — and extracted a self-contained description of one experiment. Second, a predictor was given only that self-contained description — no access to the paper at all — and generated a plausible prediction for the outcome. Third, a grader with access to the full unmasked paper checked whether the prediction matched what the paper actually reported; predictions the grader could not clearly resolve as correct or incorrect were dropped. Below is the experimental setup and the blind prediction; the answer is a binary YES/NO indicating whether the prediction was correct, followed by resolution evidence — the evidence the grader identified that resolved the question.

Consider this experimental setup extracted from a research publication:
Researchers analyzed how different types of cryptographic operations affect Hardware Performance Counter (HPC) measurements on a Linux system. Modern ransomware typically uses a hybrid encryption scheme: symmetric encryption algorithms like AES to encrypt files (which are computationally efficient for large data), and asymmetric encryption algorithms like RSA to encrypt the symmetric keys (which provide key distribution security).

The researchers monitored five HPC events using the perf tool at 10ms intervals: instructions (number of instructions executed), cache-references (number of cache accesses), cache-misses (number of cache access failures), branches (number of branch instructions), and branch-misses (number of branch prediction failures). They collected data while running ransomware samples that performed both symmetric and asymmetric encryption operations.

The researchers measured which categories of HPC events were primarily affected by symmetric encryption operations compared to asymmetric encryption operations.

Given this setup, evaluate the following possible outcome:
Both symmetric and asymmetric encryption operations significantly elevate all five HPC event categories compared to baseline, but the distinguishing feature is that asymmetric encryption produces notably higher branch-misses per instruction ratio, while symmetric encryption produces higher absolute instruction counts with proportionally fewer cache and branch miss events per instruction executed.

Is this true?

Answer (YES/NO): NO